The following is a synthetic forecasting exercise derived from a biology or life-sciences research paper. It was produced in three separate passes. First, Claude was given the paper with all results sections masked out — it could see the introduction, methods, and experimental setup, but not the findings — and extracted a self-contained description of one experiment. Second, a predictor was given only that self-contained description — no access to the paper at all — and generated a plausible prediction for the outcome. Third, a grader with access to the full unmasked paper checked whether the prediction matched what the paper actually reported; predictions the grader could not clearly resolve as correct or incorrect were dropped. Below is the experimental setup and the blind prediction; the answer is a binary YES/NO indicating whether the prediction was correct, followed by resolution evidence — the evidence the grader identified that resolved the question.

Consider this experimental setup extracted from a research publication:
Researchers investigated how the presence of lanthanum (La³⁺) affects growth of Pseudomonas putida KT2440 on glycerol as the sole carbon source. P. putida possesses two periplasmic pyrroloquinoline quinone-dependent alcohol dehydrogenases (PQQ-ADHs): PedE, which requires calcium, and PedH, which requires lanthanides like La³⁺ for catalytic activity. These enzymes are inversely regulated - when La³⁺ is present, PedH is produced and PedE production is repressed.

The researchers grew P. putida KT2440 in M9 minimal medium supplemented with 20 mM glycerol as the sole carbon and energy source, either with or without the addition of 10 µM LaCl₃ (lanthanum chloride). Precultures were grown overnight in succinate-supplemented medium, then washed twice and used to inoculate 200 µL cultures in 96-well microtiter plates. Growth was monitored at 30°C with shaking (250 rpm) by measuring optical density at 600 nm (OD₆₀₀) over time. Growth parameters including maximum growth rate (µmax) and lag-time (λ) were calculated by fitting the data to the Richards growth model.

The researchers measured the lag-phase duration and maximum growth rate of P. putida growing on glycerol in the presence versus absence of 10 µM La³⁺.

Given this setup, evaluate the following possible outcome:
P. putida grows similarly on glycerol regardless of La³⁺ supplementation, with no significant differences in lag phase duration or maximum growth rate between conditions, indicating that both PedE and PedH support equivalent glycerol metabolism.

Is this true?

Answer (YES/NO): NO